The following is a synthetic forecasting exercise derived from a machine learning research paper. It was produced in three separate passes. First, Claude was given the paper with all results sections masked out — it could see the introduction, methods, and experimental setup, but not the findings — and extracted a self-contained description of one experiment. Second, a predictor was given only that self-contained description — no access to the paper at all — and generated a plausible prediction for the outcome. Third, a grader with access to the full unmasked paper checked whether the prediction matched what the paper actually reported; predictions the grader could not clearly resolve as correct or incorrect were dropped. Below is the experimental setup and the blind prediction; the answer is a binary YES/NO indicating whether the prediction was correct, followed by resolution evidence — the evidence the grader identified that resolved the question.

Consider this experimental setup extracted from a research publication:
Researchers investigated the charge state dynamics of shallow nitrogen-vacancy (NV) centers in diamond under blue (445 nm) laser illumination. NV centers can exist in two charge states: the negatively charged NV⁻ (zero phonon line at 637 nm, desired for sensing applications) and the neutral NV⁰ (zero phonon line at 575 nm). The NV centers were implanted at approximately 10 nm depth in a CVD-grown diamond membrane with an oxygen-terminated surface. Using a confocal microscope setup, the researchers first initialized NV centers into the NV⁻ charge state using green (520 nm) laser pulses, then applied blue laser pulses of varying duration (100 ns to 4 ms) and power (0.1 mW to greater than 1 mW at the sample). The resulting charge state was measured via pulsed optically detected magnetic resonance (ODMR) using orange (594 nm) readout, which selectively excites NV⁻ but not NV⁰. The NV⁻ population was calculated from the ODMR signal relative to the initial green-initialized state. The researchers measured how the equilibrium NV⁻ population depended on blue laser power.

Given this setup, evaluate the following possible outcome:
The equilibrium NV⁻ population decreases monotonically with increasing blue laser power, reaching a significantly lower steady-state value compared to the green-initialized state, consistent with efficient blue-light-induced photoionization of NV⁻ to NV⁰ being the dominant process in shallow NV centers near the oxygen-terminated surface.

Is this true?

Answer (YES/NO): NO